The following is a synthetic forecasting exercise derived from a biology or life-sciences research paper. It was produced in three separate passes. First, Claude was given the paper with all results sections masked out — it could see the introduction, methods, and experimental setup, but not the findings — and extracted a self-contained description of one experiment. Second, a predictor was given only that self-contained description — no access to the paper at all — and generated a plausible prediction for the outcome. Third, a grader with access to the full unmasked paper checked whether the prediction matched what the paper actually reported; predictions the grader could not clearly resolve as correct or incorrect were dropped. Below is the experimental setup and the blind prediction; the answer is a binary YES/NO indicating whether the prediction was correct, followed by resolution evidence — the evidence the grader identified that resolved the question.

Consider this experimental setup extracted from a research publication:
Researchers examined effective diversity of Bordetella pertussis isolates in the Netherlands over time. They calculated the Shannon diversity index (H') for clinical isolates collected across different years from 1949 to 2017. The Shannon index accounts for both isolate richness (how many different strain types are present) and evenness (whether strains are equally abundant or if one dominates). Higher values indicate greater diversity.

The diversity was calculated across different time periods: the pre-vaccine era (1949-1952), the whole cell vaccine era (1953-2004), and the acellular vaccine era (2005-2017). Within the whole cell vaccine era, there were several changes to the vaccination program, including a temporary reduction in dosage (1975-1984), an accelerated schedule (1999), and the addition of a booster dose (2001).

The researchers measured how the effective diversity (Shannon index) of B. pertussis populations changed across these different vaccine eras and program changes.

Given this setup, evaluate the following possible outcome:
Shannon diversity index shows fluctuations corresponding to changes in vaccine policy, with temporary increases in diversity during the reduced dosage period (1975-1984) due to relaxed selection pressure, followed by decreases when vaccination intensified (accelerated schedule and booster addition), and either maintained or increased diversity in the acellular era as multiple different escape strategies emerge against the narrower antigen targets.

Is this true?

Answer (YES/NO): NO